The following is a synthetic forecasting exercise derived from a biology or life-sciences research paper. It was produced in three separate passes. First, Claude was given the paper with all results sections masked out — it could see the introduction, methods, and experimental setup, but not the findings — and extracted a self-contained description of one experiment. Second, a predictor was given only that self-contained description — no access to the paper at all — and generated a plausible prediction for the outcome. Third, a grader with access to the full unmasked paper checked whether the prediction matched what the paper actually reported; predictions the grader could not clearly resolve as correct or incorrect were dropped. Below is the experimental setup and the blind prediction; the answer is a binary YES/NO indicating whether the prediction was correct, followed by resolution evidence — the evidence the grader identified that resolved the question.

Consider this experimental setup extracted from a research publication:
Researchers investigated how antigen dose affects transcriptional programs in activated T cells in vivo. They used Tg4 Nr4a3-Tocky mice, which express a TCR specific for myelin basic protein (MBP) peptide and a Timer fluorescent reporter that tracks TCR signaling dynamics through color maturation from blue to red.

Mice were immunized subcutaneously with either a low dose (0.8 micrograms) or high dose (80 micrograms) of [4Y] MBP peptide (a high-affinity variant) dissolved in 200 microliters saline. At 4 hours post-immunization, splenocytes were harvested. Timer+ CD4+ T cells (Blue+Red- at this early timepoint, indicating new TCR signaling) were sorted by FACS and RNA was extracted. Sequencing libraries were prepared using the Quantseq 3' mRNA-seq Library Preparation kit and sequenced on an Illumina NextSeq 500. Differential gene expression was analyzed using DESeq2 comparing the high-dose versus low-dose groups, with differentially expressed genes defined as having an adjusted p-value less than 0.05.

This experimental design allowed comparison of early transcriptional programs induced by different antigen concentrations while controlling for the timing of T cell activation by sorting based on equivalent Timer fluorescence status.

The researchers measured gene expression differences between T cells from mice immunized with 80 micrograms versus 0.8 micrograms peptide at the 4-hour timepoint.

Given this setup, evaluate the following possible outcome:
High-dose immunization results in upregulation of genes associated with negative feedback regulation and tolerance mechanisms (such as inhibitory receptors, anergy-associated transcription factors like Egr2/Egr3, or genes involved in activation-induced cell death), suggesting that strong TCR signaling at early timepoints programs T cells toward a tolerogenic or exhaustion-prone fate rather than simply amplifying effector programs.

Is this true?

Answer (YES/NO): NO